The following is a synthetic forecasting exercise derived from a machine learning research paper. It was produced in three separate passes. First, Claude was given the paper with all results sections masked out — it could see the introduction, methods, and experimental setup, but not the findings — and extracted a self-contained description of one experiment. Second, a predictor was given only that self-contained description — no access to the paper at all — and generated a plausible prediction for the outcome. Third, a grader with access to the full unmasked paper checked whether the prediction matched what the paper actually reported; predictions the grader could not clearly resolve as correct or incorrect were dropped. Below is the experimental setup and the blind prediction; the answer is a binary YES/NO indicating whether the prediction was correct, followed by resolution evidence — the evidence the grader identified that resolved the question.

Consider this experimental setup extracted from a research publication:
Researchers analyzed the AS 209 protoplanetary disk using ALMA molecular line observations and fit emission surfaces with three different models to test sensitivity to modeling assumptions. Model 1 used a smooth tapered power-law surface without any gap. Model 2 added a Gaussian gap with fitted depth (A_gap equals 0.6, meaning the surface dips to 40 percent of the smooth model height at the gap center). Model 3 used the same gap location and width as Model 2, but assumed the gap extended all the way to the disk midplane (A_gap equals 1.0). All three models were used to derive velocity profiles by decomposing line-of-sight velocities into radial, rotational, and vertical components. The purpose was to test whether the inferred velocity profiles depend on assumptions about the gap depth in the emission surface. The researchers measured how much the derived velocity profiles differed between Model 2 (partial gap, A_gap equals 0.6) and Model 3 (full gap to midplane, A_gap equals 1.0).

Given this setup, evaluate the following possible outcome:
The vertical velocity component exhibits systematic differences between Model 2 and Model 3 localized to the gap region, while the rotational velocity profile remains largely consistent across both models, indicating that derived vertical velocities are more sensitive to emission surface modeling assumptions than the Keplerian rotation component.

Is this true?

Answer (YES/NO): NO